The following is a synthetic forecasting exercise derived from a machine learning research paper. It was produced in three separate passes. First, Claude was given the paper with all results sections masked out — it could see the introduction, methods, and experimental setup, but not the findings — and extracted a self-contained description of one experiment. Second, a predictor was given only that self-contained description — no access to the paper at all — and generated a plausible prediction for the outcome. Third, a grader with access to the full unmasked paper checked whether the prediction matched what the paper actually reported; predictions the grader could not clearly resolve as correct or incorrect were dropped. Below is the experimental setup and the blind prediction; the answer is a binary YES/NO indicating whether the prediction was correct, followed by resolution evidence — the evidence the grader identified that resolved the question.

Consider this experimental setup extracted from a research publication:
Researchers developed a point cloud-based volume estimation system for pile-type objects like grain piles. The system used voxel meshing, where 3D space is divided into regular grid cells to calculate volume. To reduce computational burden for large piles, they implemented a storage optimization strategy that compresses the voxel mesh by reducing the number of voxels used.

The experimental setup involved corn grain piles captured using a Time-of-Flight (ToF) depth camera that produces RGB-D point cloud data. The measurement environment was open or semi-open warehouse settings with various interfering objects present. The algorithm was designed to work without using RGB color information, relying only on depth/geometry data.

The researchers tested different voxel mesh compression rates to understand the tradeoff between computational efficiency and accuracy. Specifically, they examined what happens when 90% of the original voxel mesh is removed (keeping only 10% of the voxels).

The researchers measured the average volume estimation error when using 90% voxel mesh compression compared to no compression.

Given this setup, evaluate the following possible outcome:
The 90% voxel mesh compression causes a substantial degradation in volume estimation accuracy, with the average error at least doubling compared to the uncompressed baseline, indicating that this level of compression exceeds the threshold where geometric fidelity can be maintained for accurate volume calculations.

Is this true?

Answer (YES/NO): NO